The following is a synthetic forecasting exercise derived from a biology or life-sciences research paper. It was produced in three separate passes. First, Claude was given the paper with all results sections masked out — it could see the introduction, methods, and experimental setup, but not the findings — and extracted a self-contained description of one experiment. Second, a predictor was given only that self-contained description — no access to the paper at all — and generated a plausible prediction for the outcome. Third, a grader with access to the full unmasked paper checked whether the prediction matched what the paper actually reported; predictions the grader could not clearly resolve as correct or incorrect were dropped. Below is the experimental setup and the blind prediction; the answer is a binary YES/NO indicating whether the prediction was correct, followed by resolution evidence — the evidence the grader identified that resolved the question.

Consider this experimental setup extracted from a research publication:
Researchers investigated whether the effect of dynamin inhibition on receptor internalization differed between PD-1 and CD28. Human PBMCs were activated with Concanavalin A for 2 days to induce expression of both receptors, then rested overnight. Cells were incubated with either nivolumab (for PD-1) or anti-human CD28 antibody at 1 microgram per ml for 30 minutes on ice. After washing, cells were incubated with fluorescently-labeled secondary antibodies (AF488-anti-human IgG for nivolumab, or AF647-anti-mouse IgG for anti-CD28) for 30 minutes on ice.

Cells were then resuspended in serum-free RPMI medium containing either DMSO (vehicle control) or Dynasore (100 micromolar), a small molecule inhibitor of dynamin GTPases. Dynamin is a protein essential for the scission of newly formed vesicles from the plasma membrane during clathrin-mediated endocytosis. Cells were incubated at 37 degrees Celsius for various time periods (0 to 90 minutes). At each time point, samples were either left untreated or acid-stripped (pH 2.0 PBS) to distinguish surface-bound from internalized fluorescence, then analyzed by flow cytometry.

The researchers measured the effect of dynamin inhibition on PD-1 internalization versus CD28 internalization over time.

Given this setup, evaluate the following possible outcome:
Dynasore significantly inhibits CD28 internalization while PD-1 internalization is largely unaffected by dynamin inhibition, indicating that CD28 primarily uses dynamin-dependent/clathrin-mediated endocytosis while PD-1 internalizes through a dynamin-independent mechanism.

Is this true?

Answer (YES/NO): YES